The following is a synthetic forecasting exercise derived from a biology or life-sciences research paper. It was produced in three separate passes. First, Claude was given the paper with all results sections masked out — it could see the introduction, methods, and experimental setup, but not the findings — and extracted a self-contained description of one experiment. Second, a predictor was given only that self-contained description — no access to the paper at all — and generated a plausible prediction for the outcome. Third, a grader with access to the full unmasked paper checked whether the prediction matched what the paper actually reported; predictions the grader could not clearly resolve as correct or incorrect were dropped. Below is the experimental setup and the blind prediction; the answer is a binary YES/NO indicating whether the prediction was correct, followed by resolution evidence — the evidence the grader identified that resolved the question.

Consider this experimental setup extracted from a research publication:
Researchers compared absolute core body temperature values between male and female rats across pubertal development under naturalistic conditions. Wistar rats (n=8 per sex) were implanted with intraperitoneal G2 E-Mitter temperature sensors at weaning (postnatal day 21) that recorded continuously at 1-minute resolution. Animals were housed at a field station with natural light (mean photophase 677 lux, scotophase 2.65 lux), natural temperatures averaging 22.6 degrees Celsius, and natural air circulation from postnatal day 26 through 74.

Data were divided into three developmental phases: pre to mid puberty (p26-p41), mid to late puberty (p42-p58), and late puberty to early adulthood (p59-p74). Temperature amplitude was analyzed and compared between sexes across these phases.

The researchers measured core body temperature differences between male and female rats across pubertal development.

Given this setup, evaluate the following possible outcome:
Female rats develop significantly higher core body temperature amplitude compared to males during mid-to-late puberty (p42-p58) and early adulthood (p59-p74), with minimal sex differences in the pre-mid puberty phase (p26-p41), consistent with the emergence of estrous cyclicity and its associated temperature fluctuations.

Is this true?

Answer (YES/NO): NO